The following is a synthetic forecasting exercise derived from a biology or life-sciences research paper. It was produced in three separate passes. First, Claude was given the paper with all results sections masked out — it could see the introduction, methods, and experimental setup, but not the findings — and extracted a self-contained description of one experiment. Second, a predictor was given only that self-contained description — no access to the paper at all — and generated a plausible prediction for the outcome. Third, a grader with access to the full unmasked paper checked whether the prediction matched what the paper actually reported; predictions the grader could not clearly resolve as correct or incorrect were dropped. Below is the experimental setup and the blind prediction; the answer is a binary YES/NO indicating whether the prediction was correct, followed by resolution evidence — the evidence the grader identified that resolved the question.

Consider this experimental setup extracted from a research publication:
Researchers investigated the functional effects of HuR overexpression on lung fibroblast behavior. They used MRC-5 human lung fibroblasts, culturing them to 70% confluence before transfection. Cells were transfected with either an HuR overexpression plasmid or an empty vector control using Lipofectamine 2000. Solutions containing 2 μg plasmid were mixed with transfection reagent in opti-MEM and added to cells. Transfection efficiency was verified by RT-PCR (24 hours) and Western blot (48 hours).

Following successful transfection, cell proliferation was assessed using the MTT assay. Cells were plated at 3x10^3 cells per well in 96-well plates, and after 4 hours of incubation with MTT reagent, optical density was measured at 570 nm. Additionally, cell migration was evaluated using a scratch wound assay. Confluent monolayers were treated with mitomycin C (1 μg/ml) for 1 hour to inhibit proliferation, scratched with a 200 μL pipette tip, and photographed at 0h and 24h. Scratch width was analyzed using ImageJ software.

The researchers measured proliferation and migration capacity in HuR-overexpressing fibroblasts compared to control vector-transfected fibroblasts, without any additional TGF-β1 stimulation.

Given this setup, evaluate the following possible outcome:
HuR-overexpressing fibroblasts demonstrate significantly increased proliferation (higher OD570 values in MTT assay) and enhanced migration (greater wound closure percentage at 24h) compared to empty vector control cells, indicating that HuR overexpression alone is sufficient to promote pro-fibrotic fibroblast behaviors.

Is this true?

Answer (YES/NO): YES